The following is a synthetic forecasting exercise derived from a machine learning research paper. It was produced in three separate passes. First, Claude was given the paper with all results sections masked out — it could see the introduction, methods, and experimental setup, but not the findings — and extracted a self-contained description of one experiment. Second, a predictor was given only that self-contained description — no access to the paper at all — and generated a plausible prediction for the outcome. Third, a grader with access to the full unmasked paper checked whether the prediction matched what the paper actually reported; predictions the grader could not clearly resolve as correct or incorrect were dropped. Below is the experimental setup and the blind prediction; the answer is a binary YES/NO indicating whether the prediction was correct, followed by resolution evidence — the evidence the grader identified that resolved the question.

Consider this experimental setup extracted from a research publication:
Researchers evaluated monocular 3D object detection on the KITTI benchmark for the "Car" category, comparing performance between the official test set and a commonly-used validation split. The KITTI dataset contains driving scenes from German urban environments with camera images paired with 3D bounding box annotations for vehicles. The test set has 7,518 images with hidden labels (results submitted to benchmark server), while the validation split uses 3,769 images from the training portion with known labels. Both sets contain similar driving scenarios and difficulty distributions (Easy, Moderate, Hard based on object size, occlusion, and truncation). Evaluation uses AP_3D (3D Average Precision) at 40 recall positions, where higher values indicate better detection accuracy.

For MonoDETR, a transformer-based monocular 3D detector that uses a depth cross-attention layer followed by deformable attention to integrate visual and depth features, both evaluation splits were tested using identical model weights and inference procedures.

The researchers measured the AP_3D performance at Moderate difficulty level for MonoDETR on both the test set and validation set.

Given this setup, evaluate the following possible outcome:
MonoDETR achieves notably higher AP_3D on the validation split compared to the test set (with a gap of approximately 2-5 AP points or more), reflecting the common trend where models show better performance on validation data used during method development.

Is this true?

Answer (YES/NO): YES